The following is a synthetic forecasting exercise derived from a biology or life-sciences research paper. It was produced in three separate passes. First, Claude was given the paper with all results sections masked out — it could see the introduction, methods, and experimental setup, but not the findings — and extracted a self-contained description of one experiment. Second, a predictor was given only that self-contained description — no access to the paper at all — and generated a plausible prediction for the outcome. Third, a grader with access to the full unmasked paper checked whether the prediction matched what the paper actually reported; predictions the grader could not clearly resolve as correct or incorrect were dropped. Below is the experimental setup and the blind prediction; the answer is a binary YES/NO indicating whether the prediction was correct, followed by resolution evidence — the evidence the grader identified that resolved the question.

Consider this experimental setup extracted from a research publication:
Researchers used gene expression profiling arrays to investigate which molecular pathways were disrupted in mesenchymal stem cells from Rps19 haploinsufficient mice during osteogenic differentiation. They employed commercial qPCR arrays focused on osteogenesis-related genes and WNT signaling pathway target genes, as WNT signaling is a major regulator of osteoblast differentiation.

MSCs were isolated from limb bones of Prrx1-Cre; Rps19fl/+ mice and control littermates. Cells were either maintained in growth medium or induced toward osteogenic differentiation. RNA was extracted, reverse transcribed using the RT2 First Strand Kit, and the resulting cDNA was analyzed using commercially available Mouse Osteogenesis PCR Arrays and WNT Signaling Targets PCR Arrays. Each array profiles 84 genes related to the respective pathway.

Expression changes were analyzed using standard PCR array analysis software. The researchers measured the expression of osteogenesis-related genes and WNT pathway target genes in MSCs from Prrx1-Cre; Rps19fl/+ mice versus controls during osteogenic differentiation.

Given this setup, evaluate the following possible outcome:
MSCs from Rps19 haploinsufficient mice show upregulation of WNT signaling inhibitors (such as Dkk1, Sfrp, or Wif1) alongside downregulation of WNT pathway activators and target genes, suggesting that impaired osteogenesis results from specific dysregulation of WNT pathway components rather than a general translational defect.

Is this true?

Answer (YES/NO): NO